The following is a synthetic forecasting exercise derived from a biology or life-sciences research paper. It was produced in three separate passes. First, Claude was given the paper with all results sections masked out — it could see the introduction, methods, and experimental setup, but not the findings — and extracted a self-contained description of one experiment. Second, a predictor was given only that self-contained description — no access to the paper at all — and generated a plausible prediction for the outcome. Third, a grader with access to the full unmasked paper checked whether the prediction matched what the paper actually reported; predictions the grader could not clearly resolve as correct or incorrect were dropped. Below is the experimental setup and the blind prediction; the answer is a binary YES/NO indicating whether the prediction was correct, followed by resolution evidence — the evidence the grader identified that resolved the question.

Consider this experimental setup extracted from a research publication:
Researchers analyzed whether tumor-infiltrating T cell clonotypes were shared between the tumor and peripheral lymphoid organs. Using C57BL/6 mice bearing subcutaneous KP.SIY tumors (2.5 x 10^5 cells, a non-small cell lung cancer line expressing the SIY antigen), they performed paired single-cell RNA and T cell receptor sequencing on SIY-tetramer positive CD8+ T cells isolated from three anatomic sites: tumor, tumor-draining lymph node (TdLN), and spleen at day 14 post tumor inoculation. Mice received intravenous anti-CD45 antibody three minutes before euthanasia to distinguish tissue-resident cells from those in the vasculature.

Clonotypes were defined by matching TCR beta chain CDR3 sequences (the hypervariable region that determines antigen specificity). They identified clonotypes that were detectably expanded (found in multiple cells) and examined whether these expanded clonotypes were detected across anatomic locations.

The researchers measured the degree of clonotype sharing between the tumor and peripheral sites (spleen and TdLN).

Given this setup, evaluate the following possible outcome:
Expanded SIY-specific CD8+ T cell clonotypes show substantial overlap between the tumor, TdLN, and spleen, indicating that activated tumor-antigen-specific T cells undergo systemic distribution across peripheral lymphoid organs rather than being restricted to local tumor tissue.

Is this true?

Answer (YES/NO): YES